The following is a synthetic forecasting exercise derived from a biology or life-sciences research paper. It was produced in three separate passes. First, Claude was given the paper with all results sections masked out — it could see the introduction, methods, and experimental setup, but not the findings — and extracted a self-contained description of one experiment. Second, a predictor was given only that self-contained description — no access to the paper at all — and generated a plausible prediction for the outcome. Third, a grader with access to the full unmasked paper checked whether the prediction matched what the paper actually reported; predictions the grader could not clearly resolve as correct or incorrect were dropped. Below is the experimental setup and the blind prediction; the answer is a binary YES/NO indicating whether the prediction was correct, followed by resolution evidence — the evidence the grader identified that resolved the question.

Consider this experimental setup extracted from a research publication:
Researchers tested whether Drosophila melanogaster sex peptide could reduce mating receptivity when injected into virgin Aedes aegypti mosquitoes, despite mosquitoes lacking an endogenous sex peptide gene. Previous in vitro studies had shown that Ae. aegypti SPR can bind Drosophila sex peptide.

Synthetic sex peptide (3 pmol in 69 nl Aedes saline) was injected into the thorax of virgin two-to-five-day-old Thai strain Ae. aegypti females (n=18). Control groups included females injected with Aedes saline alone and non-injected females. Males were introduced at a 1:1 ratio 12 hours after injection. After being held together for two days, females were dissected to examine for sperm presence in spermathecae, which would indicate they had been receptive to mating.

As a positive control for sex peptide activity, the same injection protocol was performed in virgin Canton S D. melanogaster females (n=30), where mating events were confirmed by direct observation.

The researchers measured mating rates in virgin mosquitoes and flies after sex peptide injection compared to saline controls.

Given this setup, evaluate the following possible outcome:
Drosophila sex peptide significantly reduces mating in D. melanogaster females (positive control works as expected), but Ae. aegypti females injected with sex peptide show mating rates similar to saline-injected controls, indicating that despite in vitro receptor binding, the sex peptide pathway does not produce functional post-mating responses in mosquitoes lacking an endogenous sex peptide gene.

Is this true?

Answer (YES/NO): YES